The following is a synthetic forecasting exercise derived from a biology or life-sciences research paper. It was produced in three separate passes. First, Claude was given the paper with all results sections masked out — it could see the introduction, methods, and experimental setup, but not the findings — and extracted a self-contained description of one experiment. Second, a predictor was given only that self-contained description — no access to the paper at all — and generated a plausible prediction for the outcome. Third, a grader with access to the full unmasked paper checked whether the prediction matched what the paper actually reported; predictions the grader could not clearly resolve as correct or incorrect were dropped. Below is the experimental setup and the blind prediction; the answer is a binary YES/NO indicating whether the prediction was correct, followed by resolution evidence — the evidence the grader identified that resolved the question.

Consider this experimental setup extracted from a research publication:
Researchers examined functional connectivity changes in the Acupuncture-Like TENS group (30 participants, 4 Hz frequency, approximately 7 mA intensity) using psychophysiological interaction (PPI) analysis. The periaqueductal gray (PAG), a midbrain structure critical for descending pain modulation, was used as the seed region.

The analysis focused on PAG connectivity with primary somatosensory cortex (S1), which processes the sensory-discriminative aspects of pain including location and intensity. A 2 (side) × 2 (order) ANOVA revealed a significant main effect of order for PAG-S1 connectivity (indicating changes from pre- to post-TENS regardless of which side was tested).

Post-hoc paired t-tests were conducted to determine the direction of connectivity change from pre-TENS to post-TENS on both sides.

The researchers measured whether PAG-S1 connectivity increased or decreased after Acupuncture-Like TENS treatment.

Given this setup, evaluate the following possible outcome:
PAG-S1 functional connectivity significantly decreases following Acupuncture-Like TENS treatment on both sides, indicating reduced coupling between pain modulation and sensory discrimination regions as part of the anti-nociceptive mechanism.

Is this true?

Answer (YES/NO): YES